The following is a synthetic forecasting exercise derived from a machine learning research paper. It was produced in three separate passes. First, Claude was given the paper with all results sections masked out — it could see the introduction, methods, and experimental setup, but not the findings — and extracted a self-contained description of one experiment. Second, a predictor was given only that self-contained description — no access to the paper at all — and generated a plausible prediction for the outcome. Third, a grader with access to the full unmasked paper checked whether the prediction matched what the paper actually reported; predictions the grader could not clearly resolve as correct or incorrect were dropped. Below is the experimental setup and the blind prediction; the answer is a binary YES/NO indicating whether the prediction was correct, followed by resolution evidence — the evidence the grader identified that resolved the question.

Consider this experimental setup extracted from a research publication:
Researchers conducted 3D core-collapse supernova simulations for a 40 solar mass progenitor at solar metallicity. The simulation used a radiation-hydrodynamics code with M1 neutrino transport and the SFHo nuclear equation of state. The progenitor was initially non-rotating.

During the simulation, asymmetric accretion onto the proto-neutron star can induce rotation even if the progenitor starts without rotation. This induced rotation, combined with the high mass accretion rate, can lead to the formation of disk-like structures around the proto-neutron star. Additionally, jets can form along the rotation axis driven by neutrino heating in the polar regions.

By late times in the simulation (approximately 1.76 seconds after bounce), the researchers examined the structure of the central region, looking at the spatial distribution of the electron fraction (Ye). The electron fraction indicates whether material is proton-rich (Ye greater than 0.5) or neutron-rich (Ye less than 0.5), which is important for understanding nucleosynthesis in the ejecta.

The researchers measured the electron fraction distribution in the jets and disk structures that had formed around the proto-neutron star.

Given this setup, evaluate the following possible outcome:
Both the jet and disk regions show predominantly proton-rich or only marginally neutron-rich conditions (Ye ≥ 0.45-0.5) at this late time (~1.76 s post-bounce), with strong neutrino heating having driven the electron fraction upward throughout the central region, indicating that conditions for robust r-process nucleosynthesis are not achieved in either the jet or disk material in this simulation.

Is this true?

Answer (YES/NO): NO